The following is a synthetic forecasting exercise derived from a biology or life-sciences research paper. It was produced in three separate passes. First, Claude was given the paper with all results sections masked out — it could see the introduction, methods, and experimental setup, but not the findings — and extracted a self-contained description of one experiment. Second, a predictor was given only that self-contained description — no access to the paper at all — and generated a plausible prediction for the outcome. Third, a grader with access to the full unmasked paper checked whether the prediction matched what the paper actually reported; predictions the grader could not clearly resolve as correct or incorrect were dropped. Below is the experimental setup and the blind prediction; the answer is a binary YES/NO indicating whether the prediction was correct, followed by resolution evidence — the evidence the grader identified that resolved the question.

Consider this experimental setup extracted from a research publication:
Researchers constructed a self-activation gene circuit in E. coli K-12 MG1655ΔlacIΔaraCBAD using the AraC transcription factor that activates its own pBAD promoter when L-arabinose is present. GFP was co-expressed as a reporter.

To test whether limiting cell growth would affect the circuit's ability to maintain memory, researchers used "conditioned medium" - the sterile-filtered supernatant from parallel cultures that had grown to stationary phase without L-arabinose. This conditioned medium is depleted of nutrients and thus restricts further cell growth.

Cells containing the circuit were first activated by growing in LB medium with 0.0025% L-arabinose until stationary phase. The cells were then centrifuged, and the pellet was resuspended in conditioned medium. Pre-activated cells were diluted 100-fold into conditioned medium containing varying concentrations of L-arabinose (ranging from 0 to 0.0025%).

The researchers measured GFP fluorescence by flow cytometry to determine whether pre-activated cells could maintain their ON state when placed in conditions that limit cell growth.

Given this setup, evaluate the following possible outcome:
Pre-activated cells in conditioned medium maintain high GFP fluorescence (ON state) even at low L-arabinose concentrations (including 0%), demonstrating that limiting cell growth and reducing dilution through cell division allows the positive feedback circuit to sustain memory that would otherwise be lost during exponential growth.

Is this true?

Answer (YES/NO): YES